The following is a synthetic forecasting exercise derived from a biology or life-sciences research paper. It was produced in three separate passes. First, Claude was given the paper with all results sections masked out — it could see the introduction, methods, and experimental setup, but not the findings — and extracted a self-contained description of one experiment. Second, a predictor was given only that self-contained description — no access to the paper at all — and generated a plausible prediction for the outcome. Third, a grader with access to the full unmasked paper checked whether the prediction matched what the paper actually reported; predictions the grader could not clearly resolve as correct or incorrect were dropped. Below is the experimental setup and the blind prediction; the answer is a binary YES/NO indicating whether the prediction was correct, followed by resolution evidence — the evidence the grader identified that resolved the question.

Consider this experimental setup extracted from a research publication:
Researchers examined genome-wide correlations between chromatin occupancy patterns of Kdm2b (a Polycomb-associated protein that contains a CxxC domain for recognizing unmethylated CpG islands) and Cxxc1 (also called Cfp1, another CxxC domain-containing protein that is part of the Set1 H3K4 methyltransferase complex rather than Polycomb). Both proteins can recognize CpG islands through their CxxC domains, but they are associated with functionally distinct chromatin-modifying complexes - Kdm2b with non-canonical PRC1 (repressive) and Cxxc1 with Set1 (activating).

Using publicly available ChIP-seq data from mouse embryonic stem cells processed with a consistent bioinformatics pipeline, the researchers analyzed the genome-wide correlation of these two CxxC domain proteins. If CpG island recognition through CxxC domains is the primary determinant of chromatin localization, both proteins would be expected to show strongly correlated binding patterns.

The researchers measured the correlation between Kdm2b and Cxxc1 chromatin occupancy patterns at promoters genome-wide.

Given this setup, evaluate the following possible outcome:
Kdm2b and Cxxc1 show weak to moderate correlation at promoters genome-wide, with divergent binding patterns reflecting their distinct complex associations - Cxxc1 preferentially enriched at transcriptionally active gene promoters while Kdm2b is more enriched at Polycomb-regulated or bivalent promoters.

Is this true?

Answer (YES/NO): NO